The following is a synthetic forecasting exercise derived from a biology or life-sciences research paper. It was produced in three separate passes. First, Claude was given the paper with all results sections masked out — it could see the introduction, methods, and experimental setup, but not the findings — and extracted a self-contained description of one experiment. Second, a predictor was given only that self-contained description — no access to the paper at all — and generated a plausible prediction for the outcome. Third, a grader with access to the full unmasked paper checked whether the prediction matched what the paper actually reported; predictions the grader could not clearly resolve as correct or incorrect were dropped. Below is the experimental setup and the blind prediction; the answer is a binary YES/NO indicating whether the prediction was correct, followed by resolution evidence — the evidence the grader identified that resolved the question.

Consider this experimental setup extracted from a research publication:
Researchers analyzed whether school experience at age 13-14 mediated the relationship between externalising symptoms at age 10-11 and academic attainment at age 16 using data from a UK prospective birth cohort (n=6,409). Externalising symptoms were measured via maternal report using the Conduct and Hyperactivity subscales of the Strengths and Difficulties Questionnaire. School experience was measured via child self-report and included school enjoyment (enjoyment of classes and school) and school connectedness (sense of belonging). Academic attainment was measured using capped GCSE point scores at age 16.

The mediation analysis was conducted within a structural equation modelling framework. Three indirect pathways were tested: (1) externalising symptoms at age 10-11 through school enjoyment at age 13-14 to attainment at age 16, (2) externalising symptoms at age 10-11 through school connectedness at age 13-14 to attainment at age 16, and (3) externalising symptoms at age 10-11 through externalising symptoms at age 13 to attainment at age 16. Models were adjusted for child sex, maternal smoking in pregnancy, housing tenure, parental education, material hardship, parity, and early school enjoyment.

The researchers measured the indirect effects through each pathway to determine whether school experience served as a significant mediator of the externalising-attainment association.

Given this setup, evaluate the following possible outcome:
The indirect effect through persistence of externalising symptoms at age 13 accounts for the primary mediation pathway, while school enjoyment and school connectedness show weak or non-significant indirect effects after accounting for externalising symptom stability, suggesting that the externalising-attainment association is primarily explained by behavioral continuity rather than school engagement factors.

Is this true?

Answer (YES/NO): NO